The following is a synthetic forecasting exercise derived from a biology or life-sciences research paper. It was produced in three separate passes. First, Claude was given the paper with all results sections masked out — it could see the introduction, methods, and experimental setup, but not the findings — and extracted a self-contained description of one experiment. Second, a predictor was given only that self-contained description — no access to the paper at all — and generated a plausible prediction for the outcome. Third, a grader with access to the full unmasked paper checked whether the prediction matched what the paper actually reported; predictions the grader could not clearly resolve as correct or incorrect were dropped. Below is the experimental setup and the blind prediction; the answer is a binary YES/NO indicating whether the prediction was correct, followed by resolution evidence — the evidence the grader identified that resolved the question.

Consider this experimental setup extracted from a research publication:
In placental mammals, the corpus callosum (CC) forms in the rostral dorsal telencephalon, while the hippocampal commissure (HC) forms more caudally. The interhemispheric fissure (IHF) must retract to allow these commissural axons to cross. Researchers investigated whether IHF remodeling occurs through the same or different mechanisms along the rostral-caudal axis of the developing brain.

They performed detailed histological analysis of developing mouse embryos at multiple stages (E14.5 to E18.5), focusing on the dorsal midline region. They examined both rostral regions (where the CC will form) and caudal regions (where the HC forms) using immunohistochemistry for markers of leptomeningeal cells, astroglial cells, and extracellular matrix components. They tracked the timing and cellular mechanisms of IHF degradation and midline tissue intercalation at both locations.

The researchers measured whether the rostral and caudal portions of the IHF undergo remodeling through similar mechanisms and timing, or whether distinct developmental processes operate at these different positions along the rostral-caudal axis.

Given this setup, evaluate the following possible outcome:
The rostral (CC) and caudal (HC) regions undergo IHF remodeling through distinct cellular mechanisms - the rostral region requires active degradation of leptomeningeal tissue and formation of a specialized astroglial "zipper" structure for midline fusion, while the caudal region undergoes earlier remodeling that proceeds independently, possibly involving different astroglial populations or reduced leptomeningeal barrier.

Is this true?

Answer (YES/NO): YES